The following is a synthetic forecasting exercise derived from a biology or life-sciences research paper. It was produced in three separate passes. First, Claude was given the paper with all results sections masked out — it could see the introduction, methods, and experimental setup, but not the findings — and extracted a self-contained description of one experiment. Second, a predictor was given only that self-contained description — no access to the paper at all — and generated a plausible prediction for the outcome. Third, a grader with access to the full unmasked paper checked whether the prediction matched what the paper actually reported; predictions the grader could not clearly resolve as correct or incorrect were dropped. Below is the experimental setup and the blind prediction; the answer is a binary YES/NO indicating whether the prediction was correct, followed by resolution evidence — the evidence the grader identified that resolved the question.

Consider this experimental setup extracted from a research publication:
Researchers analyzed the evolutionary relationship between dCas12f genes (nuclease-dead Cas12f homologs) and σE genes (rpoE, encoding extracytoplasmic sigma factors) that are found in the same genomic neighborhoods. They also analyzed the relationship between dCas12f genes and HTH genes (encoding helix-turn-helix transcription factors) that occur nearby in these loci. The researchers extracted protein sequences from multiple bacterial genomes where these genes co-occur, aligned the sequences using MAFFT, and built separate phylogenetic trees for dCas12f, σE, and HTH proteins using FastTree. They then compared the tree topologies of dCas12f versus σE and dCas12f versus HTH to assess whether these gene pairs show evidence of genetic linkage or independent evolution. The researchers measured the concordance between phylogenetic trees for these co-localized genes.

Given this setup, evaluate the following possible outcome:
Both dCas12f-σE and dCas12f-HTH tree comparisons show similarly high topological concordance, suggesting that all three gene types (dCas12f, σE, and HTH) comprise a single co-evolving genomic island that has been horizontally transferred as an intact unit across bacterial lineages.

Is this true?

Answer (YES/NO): NO